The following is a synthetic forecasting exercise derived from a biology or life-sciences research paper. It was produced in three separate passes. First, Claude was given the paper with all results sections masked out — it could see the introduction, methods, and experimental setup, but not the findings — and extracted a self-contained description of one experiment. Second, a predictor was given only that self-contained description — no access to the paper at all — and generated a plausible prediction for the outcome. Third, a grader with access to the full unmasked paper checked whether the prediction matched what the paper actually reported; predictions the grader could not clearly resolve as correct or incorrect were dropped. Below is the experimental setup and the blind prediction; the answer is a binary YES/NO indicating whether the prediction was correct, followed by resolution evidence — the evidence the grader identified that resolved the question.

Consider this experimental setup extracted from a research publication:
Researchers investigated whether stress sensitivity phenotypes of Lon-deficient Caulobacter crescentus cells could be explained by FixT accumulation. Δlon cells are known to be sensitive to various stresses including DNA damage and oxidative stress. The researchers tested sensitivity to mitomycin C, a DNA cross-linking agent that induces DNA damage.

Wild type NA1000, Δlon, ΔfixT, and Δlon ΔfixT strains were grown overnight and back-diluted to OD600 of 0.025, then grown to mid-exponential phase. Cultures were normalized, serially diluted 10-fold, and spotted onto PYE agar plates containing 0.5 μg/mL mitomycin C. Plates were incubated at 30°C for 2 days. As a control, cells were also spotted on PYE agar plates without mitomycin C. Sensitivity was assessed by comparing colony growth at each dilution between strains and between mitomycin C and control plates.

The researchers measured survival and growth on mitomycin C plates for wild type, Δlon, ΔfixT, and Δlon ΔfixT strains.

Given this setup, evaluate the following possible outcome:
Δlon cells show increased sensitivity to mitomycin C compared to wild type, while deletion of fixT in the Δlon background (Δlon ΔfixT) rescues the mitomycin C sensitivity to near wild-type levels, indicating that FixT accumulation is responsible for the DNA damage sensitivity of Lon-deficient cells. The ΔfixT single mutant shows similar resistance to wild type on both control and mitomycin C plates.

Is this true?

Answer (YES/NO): NO